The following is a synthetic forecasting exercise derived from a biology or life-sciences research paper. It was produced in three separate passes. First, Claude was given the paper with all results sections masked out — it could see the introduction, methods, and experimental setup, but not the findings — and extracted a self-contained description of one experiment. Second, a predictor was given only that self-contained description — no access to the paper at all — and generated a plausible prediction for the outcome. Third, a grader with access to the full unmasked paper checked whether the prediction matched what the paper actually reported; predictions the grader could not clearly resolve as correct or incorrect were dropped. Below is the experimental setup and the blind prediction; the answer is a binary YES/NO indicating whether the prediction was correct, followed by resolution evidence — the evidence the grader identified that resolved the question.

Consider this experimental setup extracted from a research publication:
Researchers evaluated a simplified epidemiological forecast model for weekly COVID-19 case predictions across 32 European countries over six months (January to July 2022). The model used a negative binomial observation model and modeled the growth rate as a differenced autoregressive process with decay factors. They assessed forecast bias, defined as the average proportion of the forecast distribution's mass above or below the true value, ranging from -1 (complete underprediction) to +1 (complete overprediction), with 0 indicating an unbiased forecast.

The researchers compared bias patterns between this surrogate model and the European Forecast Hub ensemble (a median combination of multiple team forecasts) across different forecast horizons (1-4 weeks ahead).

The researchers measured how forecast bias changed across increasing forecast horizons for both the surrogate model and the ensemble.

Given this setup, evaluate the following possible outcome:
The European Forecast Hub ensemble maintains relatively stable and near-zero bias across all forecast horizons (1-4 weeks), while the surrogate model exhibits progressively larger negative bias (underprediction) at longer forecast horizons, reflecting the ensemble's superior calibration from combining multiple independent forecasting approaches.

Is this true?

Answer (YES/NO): NO